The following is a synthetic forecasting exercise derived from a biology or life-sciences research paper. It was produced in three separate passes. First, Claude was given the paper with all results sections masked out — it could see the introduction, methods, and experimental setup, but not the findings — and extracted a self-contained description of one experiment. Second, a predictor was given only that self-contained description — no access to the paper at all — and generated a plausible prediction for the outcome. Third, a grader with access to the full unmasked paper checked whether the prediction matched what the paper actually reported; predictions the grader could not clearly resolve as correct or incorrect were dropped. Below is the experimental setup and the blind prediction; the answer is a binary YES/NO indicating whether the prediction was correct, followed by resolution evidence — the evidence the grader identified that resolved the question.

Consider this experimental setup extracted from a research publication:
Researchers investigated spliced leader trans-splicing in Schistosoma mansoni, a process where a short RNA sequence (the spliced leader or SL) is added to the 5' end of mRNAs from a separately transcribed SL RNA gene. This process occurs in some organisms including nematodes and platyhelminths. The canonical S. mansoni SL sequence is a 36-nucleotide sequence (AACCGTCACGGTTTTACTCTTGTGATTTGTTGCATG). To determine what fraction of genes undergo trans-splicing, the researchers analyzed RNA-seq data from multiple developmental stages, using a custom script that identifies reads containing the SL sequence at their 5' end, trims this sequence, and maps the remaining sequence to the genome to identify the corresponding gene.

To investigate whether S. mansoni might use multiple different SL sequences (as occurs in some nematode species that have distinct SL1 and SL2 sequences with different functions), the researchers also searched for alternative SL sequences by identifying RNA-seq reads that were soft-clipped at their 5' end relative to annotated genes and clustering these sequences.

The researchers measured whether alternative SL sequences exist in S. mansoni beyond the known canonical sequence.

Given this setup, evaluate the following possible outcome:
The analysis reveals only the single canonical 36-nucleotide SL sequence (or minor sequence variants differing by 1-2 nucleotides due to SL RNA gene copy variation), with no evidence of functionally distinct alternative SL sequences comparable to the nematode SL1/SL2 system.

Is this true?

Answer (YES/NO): YES